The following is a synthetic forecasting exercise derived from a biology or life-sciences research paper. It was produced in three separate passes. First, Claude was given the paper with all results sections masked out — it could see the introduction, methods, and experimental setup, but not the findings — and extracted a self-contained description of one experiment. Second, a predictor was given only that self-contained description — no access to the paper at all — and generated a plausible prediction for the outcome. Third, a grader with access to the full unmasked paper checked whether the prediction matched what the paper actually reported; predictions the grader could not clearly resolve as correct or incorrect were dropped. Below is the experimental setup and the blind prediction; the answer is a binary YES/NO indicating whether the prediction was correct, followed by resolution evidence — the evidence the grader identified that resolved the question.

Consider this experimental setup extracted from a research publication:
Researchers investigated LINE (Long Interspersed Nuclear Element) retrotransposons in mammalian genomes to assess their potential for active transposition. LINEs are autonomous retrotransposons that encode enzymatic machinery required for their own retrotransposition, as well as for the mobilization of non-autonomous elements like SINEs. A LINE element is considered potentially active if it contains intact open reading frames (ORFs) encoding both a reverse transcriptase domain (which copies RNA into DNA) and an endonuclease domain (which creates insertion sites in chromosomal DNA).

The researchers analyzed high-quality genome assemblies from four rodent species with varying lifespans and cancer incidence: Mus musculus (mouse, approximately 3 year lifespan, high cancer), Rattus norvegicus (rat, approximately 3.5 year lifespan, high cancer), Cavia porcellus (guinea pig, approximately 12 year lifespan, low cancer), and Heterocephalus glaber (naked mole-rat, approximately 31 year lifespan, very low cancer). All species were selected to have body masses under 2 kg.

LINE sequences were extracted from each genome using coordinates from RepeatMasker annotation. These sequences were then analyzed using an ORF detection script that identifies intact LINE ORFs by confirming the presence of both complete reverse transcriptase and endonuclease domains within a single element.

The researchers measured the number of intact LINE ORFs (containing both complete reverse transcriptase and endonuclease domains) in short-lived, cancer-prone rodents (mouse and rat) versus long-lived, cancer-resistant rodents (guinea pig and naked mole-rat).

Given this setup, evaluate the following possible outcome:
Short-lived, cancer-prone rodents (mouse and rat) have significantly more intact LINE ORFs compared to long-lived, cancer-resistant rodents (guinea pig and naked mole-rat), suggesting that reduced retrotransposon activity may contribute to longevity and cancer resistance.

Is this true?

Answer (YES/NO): NO